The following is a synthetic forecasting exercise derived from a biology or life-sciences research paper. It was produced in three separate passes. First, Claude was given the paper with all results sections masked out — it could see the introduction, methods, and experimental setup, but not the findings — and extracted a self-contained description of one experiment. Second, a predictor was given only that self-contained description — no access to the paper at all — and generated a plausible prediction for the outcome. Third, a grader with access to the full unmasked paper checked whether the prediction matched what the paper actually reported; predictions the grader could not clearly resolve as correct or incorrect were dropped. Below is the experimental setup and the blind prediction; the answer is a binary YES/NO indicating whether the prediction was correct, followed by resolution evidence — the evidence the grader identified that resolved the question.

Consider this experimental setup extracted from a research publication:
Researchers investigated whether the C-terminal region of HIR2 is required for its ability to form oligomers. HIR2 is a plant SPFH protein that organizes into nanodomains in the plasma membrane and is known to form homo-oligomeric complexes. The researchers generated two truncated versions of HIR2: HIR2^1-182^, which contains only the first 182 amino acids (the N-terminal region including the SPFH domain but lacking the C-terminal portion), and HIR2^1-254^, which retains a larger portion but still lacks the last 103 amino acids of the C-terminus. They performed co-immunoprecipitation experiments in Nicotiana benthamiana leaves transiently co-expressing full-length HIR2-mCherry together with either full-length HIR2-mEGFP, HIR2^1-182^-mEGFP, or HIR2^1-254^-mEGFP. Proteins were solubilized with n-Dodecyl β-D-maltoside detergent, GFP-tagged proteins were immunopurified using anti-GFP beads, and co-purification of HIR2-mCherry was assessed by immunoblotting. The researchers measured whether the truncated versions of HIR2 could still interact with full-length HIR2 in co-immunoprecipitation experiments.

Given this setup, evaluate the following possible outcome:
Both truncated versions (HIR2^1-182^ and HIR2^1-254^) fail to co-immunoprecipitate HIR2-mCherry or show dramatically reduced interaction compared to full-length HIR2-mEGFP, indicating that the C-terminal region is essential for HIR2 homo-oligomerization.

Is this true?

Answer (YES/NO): YES